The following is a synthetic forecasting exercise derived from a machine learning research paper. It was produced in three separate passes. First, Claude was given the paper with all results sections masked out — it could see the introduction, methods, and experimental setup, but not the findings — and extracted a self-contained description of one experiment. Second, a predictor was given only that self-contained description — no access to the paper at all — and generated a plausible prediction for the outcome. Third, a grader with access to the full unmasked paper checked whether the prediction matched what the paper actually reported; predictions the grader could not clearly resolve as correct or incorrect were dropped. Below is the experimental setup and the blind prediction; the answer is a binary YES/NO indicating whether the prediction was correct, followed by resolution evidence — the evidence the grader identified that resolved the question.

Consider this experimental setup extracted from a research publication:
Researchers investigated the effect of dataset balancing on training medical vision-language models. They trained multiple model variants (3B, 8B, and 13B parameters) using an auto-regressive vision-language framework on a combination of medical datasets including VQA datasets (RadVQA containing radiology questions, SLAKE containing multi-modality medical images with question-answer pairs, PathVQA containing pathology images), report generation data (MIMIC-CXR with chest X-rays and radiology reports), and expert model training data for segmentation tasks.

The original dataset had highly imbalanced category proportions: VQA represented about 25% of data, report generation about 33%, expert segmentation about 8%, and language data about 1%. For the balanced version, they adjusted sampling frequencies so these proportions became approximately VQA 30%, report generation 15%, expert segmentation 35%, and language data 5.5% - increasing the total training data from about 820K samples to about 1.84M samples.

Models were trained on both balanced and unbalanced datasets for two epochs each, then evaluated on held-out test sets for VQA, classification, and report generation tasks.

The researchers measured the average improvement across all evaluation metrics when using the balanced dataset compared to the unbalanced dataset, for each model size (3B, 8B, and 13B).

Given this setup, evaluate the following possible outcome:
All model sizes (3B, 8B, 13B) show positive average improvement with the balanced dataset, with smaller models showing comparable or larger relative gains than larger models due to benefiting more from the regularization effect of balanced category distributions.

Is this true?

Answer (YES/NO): NO